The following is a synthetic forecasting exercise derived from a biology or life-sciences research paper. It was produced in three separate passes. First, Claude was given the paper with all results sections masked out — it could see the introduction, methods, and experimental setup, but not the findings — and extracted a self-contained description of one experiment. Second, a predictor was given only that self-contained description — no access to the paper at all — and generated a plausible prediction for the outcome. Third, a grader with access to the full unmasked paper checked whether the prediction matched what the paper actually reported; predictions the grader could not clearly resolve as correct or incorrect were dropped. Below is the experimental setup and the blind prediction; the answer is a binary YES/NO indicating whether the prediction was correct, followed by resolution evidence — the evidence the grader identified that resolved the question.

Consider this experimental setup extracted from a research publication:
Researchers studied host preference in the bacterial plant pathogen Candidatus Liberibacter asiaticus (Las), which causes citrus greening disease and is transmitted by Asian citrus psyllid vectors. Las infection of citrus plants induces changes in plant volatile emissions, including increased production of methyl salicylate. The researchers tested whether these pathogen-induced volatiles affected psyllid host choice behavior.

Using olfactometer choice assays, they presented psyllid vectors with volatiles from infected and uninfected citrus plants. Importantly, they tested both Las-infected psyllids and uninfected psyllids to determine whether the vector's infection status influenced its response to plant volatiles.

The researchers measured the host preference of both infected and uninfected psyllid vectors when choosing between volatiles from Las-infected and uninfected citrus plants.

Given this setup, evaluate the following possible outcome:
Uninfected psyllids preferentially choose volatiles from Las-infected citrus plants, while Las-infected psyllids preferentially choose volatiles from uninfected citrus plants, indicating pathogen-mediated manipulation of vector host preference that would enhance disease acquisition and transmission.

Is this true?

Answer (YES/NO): NO